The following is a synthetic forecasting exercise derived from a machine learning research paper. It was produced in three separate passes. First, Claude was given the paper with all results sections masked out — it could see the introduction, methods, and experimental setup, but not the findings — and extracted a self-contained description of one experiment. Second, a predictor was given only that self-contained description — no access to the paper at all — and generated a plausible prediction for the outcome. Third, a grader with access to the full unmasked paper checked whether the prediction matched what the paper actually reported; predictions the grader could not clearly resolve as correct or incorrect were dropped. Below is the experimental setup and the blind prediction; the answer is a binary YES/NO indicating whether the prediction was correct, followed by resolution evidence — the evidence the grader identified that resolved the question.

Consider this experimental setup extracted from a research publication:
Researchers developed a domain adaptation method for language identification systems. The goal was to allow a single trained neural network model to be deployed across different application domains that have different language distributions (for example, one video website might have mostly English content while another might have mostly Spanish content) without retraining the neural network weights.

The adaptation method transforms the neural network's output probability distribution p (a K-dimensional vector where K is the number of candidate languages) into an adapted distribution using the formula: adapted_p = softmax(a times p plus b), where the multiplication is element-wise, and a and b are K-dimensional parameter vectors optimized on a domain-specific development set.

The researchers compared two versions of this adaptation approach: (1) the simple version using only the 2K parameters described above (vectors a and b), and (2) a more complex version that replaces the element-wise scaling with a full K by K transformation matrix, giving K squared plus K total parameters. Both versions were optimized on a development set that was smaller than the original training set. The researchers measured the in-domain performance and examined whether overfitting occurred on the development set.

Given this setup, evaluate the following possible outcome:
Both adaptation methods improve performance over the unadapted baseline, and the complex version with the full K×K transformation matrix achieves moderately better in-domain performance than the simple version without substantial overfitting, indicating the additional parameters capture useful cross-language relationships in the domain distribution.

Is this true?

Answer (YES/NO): NO